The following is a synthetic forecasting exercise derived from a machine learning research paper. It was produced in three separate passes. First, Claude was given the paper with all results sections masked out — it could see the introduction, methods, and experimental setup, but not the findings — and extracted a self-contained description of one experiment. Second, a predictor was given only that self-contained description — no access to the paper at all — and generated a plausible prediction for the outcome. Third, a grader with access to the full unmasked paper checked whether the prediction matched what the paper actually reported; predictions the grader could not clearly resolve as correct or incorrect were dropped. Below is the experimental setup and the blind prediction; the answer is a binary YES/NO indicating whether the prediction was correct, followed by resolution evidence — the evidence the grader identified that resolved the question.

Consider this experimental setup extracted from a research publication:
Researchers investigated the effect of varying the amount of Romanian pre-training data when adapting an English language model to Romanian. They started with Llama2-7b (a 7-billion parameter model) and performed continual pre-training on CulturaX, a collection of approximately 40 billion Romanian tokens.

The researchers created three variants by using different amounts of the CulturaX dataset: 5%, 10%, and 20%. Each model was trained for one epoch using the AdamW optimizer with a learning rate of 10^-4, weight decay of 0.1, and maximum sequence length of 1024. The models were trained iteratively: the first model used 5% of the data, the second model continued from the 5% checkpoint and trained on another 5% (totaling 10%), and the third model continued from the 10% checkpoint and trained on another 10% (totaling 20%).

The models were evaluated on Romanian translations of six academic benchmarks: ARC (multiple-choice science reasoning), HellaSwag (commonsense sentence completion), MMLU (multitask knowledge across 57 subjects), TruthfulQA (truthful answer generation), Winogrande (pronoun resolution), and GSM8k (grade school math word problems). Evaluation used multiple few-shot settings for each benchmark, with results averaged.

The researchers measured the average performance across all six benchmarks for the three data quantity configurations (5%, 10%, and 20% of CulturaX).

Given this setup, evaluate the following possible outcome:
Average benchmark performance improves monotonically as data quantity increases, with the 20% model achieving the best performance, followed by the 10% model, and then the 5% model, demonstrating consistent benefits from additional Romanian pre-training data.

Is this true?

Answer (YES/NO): NO